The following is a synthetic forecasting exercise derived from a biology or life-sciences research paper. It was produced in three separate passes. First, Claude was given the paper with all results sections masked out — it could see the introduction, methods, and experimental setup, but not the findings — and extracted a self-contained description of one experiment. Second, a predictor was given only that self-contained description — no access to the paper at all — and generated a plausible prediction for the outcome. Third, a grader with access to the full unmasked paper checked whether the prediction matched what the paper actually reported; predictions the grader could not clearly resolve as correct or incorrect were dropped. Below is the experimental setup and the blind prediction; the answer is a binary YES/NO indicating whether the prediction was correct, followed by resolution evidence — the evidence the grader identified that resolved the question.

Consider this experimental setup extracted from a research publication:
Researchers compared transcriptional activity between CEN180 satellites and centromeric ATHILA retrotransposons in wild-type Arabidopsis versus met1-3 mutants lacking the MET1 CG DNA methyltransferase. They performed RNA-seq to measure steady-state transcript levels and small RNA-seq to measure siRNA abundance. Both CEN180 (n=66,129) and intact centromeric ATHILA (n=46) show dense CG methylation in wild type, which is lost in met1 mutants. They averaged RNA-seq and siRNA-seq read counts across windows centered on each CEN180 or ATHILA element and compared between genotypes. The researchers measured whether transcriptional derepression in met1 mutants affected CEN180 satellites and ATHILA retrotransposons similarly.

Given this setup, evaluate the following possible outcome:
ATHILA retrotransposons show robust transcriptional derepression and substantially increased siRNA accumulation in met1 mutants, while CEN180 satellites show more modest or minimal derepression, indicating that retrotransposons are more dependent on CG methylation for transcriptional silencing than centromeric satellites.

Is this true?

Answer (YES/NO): YES